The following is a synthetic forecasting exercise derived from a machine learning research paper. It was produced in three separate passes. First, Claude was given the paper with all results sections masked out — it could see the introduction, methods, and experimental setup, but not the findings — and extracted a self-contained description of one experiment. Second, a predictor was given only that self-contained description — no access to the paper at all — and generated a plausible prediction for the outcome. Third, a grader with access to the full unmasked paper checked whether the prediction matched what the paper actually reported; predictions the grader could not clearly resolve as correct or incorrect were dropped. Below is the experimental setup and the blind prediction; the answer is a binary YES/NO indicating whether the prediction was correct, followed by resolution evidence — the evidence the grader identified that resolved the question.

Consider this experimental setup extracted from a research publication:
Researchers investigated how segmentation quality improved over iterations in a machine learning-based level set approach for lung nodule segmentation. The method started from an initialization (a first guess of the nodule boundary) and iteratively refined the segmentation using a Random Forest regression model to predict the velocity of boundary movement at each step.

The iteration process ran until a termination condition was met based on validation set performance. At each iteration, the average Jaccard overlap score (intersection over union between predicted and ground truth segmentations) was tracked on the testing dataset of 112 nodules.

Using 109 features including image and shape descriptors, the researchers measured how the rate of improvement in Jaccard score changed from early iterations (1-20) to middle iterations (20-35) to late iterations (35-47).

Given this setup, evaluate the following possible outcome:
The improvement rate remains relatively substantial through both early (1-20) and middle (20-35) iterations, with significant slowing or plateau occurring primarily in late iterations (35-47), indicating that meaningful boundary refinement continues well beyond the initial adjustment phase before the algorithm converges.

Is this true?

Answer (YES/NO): NO